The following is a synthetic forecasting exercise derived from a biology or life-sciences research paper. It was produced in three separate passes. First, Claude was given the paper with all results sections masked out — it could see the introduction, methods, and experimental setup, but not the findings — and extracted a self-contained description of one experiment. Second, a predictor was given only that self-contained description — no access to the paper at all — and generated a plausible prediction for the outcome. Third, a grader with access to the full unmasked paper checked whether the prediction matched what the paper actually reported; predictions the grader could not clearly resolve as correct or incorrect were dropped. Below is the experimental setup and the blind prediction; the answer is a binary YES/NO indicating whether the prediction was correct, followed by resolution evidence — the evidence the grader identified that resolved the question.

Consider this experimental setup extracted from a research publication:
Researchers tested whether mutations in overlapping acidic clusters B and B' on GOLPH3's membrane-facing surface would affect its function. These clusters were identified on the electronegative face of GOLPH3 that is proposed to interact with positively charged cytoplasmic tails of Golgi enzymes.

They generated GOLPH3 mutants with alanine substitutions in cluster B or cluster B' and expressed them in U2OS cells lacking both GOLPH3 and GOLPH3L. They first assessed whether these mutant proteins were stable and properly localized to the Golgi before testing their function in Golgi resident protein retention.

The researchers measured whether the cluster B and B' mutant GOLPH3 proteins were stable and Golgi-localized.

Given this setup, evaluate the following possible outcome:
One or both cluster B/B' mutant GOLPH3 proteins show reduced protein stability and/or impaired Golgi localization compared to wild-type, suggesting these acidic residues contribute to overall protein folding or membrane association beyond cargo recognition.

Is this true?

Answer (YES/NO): YES